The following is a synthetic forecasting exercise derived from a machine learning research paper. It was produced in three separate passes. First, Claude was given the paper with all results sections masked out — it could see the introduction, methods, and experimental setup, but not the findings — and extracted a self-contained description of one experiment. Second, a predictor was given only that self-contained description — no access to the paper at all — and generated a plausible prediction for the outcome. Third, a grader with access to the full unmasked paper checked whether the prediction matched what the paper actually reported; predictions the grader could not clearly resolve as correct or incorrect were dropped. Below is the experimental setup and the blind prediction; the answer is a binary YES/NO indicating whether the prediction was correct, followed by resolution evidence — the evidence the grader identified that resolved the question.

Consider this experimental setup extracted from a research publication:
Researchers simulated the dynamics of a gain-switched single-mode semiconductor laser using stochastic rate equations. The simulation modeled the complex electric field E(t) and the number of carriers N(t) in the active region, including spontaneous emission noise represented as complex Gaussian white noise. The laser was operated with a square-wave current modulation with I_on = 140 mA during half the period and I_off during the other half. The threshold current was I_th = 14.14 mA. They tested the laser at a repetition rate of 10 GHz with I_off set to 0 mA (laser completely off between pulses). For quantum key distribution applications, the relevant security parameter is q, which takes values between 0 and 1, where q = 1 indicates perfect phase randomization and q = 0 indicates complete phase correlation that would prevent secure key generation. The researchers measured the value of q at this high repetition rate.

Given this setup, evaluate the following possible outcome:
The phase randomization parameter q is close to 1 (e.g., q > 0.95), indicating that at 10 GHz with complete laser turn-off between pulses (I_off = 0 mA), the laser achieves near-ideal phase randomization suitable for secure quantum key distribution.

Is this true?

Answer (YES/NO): NO